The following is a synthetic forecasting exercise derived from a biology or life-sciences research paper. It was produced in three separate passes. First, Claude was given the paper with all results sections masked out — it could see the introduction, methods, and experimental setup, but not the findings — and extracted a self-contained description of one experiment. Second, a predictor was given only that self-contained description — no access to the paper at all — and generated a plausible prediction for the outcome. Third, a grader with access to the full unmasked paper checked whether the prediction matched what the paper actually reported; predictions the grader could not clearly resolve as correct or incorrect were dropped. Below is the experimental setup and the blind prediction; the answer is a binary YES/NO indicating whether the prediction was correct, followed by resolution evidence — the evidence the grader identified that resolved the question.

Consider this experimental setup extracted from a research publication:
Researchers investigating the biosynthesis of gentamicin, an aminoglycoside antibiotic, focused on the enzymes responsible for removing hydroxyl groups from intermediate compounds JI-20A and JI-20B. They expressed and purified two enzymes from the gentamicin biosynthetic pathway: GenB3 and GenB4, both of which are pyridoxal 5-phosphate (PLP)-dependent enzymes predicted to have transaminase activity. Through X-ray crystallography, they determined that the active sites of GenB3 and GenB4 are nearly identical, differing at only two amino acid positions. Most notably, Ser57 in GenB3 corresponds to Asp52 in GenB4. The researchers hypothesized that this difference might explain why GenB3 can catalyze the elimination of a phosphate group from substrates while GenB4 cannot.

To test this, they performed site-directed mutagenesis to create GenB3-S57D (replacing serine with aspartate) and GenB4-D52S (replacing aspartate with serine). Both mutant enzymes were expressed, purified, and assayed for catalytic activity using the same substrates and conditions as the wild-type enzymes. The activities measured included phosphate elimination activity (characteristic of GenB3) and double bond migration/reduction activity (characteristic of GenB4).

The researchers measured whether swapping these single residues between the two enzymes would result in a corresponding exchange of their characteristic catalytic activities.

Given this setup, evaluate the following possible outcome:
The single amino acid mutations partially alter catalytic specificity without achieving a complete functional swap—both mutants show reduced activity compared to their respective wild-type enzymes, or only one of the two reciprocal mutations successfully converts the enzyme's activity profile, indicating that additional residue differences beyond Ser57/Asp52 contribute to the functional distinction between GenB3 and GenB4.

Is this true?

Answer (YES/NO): NO